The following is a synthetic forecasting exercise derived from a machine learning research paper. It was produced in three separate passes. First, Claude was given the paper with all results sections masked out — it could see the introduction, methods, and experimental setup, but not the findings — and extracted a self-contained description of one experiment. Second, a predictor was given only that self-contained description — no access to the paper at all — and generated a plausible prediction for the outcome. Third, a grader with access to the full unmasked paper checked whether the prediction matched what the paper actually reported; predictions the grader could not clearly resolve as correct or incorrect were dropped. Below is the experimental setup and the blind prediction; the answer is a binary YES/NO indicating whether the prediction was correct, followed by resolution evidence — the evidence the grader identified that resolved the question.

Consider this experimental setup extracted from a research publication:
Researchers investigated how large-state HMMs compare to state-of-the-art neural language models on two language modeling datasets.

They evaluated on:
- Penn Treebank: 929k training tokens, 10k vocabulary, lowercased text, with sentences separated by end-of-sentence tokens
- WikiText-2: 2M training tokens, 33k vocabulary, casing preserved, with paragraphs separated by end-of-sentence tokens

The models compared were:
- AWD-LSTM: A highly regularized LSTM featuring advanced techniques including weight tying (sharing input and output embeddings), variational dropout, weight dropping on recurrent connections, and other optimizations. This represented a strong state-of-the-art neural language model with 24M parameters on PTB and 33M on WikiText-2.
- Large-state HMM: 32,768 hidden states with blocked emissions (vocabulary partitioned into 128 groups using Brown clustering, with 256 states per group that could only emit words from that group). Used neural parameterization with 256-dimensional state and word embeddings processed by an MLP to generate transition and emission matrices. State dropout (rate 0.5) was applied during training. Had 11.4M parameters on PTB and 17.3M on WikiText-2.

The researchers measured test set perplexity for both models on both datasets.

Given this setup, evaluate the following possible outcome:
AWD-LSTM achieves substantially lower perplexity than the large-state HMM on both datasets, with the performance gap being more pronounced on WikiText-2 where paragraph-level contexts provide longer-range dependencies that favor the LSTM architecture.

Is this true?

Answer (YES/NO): YES